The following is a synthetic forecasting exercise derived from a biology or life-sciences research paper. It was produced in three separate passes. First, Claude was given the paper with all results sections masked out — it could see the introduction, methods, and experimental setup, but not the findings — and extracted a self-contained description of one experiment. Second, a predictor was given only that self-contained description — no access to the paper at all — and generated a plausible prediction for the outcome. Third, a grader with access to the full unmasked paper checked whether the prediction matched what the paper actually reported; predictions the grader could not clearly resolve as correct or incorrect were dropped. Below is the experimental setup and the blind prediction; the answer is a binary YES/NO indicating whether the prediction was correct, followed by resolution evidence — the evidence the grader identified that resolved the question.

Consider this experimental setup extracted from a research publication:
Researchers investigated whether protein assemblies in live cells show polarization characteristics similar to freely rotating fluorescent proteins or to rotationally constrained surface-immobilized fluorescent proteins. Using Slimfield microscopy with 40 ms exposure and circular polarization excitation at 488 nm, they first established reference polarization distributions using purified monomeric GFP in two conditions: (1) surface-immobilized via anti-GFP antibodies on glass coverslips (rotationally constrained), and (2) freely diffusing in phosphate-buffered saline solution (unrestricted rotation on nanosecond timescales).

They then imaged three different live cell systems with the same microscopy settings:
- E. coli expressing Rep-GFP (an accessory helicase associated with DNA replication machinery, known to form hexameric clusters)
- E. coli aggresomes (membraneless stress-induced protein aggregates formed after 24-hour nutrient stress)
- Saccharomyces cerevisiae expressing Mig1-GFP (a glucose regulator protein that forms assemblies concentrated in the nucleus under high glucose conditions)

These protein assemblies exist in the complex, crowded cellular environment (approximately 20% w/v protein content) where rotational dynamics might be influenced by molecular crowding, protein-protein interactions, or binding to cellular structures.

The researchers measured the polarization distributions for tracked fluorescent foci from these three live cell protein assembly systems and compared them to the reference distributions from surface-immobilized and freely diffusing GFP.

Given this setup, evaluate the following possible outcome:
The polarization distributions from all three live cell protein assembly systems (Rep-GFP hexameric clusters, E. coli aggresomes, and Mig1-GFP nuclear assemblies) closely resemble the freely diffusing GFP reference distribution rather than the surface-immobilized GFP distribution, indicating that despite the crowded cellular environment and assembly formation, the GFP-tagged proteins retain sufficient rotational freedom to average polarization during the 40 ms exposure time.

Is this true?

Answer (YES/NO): YES